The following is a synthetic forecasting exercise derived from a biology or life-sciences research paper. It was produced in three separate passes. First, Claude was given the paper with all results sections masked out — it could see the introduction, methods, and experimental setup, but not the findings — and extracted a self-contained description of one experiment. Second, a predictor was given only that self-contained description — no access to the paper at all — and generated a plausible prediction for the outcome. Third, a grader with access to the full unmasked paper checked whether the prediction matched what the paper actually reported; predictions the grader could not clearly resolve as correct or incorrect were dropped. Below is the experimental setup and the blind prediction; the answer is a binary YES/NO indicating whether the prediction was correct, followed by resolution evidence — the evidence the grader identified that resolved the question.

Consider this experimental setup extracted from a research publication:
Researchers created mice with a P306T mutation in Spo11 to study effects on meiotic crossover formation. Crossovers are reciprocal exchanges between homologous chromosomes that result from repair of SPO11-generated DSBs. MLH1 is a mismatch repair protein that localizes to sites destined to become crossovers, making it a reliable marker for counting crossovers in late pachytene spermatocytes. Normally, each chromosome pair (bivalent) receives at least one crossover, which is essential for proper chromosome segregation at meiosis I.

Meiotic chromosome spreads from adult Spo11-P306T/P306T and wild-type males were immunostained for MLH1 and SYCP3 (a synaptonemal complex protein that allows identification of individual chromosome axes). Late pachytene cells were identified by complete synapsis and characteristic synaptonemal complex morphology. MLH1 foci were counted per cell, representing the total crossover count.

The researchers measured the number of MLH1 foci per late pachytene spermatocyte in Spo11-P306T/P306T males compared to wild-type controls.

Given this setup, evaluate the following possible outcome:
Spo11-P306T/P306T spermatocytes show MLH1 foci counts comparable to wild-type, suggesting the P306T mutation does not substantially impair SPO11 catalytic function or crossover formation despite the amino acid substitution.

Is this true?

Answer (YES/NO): NO